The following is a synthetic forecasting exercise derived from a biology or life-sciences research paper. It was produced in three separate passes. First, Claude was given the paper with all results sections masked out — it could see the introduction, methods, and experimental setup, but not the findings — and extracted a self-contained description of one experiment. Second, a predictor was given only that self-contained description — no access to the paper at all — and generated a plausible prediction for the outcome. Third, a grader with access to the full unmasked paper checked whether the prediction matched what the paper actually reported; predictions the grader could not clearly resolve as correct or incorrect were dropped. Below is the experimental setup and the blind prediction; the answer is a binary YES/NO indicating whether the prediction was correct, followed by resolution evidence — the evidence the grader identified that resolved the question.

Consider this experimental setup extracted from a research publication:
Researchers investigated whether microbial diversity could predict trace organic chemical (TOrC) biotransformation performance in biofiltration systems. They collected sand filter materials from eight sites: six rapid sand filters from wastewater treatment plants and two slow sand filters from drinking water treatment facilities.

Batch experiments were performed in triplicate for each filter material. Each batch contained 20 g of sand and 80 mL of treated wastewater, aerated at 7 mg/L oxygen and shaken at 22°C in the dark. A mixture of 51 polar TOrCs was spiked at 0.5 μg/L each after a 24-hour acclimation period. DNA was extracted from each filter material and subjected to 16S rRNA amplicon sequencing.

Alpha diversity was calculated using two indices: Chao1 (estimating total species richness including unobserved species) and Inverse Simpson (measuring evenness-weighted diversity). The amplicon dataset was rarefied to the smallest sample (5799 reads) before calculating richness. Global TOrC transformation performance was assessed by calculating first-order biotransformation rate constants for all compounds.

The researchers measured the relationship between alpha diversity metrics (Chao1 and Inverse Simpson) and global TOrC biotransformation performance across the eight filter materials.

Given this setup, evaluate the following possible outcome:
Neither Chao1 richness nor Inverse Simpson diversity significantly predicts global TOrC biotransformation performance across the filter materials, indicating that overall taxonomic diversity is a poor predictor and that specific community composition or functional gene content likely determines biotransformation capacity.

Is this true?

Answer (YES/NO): YES